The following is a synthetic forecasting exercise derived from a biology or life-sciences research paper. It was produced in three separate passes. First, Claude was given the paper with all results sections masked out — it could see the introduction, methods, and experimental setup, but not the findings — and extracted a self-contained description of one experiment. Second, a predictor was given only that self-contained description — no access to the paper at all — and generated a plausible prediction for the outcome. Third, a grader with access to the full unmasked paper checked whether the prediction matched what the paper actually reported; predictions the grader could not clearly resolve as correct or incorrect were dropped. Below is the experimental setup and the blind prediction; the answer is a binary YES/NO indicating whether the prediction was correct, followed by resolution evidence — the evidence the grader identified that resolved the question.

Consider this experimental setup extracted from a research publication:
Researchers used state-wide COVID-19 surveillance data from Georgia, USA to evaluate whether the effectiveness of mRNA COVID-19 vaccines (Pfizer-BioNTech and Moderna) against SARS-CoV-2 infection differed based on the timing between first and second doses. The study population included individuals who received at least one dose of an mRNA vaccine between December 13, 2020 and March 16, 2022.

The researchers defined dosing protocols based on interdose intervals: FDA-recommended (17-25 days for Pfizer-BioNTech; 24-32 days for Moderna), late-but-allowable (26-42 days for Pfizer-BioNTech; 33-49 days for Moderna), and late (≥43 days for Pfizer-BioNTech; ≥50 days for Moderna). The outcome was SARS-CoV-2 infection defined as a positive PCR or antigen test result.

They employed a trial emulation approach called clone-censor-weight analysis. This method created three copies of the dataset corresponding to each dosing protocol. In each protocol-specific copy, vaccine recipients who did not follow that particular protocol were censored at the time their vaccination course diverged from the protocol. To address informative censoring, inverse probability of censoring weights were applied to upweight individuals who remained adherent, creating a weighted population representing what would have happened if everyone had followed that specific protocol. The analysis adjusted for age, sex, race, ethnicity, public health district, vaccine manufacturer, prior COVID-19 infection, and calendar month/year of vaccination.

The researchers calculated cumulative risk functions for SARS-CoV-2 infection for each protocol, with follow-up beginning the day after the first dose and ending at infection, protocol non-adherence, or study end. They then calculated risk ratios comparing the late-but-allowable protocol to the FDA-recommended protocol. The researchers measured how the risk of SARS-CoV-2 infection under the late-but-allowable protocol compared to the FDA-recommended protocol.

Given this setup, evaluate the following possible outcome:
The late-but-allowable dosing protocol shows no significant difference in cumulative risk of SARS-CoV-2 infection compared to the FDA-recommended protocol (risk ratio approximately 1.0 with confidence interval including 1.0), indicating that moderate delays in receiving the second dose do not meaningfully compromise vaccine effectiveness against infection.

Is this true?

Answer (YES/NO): NO